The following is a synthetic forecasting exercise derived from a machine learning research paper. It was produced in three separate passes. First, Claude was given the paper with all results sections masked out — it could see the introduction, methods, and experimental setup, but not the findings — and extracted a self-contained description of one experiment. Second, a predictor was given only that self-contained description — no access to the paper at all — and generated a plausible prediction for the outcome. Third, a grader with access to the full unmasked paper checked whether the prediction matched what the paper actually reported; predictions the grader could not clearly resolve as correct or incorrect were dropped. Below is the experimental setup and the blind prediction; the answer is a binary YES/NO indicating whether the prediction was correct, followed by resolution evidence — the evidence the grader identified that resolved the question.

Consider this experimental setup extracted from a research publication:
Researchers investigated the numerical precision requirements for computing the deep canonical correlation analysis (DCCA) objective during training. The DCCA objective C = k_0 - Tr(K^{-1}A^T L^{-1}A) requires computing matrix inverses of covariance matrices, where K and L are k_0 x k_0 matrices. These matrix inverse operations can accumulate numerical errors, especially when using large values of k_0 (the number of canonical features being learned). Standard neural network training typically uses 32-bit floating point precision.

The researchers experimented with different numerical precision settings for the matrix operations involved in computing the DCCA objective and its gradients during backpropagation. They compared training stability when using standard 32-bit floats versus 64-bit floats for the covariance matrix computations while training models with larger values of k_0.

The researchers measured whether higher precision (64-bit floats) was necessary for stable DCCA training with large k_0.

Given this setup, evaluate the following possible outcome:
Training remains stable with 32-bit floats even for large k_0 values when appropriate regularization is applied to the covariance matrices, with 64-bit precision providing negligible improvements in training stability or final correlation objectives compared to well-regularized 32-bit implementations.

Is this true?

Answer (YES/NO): NO